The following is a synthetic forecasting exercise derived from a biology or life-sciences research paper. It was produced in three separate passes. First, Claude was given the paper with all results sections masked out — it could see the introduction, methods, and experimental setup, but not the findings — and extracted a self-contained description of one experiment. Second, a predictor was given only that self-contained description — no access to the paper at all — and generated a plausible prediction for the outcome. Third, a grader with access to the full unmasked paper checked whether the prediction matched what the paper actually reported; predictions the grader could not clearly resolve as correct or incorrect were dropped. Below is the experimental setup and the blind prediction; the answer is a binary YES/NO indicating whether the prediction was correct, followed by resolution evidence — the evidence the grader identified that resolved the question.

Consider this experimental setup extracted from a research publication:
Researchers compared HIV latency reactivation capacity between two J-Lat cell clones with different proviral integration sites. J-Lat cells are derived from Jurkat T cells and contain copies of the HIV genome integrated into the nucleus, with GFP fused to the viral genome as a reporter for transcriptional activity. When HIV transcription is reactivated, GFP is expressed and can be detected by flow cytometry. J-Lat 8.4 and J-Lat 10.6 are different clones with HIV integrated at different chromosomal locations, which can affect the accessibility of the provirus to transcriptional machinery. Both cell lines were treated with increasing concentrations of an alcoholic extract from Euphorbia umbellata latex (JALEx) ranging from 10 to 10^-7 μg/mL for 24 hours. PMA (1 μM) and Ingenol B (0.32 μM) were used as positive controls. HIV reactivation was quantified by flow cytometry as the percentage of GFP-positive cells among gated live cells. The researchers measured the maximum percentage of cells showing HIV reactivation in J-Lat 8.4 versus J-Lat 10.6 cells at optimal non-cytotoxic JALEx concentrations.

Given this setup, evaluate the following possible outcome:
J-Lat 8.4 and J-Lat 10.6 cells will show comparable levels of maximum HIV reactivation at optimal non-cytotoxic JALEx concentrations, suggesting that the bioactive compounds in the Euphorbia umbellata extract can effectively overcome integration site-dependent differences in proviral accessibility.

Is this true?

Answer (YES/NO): NO